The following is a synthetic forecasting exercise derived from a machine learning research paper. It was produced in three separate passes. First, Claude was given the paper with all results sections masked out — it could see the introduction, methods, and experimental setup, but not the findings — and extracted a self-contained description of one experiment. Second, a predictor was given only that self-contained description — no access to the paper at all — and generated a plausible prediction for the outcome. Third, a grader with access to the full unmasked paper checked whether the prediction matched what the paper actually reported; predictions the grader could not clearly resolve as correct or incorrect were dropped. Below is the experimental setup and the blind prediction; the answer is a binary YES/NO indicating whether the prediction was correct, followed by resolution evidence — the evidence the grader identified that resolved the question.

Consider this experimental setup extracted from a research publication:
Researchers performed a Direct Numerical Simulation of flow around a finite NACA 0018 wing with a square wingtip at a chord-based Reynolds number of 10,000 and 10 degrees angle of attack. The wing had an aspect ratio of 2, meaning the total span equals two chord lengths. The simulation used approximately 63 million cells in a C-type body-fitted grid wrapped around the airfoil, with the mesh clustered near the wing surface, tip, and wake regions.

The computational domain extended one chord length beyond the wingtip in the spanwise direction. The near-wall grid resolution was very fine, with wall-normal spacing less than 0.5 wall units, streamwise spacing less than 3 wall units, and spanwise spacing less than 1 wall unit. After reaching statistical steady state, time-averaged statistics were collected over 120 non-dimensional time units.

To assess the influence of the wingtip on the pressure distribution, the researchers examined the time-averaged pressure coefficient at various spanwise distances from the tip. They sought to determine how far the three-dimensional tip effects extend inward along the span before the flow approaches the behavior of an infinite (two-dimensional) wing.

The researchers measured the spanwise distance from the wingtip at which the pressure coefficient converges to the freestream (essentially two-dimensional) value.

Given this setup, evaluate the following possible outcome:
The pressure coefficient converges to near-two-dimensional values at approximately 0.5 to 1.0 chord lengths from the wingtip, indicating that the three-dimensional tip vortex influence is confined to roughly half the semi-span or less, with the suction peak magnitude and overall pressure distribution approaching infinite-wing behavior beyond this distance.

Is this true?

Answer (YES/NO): NO